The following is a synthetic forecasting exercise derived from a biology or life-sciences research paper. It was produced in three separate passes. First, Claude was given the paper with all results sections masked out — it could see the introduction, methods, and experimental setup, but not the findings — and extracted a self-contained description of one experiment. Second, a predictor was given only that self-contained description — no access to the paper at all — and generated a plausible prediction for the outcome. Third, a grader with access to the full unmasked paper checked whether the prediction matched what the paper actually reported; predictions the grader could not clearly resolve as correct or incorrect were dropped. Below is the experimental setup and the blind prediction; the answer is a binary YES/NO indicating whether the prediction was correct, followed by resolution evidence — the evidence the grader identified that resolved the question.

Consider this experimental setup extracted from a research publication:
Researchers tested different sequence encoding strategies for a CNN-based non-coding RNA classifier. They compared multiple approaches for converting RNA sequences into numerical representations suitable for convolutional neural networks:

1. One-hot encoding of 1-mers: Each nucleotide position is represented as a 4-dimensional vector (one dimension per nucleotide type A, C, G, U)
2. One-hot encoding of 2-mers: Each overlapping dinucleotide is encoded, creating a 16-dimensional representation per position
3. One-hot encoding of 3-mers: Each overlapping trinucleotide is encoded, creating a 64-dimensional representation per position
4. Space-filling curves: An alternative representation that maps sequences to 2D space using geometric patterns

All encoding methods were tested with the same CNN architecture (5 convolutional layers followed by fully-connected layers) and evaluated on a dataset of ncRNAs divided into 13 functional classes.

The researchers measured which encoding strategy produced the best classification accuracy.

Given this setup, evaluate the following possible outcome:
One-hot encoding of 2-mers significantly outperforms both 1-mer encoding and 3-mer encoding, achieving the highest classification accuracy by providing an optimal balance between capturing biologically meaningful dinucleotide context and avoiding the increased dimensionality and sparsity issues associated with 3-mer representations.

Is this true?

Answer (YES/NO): NO